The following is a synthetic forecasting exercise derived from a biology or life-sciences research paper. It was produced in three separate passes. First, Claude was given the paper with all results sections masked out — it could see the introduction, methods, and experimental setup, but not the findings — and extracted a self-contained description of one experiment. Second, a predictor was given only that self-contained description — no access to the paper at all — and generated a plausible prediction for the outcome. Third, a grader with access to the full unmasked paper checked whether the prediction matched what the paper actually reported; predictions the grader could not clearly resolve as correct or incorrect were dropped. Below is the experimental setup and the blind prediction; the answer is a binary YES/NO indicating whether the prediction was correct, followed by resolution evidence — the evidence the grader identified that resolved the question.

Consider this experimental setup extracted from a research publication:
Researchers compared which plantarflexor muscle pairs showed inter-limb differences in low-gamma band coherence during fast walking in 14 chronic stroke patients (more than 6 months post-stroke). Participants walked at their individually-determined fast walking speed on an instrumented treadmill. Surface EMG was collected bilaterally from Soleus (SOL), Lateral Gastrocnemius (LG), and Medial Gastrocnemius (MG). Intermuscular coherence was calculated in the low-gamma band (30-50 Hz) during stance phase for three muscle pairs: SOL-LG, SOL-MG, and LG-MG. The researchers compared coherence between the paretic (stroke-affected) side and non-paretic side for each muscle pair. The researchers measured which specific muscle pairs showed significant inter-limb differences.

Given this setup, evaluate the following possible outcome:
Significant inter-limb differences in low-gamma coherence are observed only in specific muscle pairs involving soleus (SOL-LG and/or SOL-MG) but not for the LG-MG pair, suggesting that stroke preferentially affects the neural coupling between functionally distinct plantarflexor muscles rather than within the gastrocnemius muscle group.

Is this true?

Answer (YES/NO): YES